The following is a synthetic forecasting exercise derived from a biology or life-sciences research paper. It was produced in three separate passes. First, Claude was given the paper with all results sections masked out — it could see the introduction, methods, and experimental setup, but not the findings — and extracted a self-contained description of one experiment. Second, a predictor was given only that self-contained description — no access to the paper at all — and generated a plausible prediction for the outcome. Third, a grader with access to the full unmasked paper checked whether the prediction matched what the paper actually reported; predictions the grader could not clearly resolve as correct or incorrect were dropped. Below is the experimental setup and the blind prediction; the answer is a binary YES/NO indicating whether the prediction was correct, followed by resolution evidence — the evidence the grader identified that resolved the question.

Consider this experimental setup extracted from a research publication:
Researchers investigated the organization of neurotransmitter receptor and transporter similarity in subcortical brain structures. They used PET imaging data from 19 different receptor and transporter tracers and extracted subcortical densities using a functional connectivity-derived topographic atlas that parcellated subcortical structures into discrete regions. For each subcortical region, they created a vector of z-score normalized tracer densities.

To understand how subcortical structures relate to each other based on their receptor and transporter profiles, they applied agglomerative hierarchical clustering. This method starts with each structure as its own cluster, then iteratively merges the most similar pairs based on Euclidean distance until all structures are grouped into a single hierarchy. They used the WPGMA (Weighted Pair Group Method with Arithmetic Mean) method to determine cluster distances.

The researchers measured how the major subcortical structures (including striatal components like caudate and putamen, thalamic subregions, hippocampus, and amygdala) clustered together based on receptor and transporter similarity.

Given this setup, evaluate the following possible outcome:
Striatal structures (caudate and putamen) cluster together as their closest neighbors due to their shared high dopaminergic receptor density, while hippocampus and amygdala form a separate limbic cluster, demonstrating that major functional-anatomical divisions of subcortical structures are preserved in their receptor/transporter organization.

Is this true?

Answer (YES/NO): NO